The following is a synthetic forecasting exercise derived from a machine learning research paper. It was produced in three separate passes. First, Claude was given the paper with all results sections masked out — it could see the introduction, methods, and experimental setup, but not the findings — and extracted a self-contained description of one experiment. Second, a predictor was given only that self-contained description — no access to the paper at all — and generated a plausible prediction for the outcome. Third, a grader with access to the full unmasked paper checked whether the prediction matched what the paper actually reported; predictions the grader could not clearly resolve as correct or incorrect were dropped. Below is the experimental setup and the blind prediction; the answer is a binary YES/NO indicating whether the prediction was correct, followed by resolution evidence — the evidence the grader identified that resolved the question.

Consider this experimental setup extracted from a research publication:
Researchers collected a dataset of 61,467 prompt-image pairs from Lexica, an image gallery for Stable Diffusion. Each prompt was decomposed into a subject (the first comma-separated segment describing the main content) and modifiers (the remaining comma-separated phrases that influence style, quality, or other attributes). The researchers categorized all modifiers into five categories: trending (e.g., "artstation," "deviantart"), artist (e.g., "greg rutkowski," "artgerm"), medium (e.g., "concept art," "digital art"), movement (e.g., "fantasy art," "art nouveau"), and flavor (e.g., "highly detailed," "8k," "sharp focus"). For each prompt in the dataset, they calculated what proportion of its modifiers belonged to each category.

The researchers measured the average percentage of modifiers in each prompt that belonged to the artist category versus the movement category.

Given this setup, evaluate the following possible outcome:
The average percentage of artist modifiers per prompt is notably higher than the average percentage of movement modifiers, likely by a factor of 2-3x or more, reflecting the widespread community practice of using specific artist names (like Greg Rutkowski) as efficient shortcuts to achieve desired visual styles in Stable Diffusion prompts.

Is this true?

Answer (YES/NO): YES